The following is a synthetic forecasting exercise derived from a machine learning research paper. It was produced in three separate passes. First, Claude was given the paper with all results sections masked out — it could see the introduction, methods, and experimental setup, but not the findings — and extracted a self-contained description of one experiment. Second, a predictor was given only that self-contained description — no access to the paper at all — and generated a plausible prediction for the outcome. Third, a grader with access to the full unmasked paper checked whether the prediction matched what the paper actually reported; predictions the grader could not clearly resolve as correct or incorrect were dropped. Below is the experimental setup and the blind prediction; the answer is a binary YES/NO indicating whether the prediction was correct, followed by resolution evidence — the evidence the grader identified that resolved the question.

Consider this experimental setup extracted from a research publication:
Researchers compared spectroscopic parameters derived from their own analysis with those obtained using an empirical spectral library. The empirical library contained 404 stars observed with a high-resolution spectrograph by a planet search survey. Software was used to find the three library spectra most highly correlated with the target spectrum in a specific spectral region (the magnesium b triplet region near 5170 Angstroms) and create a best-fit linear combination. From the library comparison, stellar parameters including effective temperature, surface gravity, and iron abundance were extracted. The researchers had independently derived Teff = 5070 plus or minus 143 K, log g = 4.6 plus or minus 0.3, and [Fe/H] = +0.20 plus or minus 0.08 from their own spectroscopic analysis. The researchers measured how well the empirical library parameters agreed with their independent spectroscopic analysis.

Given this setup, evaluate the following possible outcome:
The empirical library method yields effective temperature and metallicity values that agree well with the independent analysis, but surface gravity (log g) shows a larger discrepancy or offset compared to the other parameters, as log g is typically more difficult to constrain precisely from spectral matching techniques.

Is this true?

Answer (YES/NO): NO